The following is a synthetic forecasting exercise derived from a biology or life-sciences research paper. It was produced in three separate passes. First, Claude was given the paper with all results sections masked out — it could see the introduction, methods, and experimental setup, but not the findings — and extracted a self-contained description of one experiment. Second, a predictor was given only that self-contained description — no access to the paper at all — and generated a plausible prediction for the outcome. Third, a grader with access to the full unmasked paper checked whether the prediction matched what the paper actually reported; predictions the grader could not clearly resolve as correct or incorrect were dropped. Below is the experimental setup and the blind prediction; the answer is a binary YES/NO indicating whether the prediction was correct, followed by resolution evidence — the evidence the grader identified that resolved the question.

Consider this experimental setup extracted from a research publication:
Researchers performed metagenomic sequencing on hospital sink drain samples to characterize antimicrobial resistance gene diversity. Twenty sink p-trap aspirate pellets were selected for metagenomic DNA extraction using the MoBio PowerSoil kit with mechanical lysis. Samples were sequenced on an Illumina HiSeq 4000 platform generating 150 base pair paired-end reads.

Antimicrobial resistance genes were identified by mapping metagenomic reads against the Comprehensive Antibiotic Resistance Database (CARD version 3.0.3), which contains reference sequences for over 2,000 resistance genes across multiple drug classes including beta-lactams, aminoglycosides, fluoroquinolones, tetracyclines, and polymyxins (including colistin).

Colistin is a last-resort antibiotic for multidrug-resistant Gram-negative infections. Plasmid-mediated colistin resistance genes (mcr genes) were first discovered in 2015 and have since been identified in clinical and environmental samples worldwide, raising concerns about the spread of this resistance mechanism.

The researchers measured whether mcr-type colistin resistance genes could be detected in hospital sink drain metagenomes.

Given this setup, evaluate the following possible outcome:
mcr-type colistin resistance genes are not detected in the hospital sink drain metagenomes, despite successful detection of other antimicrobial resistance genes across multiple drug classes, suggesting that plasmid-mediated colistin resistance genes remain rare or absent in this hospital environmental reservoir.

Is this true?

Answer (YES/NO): NO